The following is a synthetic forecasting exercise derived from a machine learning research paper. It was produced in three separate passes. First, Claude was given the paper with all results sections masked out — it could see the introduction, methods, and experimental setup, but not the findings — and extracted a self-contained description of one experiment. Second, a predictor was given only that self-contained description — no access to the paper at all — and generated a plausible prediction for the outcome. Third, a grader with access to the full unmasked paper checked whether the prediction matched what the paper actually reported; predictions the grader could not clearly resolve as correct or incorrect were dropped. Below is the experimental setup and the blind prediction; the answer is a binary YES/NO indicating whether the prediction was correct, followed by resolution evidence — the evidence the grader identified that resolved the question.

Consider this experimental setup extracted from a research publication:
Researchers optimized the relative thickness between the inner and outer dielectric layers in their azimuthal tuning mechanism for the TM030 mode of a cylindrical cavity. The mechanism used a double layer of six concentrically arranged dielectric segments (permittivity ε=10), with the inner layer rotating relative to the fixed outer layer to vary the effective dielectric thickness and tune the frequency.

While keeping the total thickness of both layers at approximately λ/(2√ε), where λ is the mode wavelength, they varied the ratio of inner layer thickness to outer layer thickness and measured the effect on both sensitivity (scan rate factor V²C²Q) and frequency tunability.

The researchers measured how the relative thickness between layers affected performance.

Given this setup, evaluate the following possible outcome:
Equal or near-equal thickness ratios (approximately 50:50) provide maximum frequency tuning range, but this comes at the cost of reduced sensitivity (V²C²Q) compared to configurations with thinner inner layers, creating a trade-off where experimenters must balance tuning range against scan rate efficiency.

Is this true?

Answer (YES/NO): NO